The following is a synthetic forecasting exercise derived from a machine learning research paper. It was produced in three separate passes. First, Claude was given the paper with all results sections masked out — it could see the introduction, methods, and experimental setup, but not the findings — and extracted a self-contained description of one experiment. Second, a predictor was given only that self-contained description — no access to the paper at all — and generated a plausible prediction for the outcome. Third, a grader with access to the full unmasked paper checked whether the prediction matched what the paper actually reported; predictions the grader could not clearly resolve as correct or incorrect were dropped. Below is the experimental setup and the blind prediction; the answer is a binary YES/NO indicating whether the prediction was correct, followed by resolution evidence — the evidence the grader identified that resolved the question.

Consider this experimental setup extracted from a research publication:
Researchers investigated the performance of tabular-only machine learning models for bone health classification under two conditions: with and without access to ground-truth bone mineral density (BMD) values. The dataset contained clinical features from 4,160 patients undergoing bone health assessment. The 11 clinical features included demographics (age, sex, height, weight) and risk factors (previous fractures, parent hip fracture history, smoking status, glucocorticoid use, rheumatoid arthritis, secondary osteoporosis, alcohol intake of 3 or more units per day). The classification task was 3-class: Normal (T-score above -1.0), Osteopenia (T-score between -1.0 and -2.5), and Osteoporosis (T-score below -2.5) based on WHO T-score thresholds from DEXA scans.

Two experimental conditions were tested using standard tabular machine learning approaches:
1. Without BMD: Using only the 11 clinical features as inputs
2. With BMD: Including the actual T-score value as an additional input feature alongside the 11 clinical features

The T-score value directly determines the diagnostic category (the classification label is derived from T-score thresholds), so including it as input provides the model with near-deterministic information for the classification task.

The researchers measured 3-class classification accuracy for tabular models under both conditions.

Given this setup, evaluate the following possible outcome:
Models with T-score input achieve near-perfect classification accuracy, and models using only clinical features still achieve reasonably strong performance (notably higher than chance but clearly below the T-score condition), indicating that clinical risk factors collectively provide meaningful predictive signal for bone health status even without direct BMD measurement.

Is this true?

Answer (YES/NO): NO